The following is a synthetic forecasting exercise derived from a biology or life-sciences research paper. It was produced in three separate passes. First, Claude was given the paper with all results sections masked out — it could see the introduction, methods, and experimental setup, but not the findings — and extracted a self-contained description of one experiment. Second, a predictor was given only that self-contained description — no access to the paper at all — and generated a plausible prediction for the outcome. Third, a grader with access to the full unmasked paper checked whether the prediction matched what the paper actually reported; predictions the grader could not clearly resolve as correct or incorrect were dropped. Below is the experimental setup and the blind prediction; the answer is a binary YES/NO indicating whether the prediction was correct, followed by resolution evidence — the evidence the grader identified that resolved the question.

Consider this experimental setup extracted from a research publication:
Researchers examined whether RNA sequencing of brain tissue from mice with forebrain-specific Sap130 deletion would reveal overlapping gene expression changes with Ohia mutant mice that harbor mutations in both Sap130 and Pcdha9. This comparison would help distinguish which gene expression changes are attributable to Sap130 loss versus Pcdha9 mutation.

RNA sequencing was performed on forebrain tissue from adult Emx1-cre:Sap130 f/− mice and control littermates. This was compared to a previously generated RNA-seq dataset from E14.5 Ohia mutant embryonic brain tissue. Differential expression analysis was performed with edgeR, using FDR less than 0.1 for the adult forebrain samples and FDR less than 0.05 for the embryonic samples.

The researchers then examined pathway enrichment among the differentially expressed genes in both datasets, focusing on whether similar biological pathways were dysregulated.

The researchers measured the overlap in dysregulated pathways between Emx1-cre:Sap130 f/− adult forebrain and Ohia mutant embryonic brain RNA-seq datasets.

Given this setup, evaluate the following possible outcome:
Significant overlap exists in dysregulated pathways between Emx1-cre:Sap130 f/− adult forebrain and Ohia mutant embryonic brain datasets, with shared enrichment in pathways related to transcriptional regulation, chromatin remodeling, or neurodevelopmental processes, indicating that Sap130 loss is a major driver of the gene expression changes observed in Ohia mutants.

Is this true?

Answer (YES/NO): YES